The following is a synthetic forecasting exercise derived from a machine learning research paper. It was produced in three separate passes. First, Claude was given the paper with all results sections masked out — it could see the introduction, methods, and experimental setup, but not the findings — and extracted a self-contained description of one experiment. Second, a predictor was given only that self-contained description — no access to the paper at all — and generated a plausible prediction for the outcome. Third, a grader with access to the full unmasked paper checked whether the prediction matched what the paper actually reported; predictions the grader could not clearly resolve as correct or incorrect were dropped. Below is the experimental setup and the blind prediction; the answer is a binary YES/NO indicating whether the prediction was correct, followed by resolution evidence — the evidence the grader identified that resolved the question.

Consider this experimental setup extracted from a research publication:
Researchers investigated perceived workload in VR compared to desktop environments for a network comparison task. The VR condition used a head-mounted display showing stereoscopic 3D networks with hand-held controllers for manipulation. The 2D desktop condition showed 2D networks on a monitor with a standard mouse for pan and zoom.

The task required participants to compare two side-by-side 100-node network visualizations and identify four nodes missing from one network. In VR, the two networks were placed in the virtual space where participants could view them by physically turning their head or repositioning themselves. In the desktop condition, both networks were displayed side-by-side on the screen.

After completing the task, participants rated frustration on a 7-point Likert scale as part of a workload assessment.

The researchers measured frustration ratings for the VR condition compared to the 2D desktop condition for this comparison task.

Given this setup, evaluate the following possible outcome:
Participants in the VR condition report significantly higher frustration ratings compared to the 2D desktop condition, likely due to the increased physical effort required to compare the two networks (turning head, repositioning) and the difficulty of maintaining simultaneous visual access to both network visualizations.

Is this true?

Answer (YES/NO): YES